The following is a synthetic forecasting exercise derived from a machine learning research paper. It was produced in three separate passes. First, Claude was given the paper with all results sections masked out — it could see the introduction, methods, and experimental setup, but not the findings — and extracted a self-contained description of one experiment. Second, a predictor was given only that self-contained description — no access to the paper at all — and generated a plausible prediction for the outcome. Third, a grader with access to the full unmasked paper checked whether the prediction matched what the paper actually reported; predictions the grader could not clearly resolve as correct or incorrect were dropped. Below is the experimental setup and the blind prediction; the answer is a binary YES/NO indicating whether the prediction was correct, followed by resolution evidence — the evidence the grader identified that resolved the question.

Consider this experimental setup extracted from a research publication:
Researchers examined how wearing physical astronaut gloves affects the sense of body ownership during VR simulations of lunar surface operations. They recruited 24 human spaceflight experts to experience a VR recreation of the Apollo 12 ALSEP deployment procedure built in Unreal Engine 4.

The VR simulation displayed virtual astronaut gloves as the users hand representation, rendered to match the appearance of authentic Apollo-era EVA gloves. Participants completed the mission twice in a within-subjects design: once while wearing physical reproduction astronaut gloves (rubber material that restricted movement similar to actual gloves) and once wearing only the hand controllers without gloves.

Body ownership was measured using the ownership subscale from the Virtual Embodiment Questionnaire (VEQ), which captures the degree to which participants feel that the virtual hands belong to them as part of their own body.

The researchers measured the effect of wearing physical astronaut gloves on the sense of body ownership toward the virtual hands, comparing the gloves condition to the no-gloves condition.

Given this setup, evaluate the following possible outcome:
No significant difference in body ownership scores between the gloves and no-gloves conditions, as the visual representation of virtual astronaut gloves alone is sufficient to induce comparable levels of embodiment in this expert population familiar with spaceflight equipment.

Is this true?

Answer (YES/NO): NO